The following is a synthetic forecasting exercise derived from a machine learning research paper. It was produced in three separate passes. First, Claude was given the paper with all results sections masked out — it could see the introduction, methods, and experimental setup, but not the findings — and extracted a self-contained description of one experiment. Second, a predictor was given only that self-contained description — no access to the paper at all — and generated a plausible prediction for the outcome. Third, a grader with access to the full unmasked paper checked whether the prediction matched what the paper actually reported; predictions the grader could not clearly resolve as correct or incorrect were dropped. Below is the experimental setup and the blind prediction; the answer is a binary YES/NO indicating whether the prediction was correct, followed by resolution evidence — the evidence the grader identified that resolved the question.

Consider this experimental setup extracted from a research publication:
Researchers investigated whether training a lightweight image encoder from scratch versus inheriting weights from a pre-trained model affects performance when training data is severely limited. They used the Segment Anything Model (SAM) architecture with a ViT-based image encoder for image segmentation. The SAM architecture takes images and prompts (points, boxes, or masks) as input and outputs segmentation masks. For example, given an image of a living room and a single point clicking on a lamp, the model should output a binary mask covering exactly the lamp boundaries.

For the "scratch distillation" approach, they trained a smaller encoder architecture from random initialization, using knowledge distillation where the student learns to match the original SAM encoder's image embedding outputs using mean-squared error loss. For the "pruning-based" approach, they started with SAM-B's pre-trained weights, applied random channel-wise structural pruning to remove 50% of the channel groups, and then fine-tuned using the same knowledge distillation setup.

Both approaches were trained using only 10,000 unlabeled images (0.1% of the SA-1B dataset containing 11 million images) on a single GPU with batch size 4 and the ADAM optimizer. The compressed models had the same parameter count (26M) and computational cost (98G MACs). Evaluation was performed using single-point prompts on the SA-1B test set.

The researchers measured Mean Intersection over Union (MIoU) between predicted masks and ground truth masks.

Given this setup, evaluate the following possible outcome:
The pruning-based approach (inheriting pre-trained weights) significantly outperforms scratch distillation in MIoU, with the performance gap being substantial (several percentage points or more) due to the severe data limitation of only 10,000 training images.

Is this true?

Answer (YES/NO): YES